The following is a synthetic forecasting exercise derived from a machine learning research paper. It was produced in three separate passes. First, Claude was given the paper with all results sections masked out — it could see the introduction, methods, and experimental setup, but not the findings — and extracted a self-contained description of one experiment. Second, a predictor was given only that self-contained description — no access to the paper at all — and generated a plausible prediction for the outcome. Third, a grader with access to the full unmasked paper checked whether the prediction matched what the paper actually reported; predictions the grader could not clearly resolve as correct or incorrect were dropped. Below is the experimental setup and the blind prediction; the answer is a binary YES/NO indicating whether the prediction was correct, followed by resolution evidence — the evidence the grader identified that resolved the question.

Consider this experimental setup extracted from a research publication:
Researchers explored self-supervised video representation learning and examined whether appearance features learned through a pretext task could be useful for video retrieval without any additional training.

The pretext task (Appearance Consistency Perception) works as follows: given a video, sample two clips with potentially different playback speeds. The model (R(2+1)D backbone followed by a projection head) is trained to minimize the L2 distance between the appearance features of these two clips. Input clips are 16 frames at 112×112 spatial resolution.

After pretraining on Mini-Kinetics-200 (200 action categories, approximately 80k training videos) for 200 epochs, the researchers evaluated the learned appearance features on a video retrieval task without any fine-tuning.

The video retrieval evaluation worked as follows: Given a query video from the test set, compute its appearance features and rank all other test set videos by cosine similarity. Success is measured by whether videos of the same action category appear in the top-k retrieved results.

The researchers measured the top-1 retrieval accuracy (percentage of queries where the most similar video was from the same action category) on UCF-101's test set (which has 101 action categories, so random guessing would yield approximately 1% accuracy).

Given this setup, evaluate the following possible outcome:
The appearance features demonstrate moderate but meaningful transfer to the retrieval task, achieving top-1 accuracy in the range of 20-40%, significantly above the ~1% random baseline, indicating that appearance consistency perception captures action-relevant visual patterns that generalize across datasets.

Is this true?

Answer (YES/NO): NO